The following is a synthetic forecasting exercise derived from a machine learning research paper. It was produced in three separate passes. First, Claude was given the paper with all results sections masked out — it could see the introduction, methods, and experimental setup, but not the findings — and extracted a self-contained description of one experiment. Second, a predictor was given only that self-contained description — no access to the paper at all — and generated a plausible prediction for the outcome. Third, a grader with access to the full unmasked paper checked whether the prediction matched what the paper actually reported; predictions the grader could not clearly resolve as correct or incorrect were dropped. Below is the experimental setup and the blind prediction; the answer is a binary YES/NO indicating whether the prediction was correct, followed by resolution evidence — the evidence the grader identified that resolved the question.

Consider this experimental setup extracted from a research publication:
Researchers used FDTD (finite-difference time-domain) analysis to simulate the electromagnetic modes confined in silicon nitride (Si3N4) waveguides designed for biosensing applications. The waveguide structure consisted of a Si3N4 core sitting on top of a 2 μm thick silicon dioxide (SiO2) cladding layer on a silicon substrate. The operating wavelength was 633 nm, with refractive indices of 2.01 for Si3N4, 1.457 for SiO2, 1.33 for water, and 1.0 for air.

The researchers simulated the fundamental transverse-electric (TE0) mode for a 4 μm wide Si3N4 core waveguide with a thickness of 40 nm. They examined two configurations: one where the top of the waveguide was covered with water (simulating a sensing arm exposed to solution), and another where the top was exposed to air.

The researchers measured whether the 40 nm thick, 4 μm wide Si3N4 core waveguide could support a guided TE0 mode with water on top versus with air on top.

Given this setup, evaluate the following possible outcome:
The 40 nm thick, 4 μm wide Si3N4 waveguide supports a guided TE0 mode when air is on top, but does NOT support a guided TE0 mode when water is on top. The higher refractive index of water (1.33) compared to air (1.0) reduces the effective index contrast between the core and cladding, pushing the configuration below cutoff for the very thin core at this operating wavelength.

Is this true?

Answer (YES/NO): NO